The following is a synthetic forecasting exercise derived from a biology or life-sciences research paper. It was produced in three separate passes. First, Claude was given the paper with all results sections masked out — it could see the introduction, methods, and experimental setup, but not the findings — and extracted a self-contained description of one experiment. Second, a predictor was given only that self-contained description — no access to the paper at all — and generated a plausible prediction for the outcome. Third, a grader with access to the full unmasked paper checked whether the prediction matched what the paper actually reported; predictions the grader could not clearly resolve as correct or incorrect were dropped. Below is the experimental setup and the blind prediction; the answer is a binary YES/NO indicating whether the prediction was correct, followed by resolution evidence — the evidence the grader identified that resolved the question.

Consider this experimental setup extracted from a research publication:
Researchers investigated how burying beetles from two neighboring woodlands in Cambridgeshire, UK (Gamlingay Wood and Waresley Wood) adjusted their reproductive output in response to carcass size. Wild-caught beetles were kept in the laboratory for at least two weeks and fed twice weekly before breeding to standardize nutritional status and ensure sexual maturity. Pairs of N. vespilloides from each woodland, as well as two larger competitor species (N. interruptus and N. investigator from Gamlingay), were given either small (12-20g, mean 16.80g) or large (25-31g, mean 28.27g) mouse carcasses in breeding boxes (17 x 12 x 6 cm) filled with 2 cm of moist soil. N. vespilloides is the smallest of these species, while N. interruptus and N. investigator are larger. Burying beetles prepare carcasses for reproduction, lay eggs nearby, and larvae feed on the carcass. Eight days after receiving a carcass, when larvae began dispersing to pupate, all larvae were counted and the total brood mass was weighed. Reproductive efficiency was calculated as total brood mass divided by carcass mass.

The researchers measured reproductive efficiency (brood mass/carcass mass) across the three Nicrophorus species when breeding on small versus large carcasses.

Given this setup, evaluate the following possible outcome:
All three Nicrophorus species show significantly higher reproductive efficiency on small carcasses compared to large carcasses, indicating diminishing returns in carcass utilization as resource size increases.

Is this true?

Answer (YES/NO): NO